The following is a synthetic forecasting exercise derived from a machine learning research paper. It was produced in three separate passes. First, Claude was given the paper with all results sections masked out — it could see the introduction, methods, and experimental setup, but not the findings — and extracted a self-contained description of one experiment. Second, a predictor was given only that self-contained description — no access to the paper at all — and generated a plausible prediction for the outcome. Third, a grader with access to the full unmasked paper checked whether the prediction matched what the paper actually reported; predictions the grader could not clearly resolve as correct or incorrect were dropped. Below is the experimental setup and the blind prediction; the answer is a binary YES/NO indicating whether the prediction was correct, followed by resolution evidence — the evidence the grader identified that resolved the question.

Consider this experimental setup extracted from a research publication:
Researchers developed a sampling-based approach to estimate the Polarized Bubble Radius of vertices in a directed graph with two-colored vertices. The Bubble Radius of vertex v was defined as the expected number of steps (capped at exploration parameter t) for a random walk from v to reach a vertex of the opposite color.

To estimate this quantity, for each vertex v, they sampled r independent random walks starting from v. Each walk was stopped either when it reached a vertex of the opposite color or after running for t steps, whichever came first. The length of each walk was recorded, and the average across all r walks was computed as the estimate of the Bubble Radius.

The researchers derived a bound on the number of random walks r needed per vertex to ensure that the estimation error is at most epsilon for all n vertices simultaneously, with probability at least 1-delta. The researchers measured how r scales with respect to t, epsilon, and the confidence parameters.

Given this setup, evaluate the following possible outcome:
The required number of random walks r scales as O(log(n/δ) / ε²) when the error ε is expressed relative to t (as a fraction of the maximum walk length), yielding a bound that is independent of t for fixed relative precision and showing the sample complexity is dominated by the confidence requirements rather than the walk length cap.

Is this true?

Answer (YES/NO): NO